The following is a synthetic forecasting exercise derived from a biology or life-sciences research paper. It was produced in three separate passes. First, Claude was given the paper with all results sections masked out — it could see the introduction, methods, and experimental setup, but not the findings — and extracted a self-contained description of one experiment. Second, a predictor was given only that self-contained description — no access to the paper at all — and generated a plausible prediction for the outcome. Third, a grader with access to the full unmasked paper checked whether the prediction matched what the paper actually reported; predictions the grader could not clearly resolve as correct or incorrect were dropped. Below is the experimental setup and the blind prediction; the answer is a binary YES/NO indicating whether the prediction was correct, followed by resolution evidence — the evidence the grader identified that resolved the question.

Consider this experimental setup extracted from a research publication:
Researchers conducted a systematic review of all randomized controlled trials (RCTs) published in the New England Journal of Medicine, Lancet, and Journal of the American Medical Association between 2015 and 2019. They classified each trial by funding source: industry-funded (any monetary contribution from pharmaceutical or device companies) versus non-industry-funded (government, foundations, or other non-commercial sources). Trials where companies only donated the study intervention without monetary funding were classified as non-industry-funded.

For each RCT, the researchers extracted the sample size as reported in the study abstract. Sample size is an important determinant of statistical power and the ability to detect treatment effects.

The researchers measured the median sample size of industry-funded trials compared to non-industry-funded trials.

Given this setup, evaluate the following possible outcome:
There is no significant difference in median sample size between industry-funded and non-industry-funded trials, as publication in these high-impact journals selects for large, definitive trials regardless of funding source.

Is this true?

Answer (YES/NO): NO